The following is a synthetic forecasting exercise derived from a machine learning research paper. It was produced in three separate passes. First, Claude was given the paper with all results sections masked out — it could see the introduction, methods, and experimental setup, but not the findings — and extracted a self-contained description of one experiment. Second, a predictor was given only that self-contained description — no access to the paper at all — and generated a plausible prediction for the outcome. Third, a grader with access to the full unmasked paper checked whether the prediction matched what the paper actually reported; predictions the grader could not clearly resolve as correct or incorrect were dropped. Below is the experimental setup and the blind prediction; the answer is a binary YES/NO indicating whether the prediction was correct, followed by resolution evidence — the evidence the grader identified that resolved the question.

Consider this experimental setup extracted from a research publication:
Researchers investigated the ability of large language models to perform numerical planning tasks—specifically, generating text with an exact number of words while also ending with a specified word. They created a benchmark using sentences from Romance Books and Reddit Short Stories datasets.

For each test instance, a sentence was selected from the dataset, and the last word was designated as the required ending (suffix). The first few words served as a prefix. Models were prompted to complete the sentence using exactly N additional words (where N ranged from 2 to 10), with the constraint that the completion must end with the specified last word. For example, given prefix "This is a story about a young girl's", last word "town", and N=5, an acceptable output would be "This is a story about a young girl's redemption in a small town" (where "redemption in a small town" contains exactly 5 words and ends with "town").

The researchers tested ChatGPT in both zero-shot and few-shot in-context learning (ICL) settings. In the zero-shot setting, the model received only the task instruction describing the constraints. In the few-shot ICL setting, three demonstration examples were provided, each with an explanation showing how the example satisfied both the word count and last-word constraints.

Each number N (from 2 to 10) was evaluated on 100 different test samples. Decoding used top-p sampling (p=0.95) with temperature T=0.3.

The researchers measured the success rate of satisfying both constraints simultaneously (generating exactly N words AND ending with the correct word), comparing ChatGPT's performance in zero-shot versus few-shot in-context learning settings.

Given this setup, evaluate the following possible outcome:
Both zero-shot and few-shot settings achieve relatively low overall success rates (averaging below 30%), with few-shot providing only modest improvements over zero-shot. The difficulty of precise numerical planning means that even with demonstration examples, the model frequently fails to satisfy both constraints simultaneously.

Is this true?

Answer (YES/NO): NO